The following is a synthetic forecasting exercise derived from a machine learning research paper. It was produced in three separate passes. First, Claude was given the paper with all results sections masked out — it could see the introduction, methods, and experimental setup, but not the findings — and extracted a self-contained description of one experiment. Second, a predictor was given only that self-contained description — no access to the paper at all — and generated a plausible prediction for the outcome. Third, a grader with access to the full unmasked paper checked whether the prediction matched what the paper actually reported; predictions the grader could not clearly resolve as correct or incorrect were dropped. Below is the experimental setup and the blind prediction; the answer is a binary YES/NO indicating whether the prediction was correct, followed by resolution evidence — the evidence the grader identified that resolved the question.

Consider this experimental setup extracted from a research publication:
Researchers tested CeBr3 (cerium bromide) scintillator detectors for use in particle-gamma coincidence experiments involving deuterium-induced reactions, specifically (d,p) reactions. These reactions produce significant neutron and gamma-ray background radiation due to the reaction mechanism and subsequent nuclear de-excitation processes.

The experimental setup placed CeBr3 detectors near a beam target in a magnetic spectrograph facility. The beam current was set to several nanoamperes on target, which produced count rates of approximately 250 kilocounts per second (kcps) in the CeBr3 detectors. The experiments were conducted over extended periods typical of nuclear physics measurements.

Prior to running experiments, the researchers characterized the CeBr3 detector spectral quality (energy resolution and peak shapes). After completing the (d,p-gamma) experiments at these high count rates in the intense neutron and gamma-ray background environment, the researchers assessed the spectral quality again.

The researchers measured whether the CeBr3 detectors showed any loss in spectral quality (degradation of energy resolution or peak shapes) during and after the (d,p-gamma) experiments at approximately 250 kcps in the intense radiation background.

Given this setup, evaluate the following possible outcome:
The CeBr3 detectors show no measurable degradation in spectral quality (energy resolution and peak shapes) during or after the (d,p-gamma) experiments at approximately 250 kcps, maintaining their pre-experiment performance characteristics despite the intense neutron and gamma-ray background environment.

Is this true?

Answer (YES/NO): YES